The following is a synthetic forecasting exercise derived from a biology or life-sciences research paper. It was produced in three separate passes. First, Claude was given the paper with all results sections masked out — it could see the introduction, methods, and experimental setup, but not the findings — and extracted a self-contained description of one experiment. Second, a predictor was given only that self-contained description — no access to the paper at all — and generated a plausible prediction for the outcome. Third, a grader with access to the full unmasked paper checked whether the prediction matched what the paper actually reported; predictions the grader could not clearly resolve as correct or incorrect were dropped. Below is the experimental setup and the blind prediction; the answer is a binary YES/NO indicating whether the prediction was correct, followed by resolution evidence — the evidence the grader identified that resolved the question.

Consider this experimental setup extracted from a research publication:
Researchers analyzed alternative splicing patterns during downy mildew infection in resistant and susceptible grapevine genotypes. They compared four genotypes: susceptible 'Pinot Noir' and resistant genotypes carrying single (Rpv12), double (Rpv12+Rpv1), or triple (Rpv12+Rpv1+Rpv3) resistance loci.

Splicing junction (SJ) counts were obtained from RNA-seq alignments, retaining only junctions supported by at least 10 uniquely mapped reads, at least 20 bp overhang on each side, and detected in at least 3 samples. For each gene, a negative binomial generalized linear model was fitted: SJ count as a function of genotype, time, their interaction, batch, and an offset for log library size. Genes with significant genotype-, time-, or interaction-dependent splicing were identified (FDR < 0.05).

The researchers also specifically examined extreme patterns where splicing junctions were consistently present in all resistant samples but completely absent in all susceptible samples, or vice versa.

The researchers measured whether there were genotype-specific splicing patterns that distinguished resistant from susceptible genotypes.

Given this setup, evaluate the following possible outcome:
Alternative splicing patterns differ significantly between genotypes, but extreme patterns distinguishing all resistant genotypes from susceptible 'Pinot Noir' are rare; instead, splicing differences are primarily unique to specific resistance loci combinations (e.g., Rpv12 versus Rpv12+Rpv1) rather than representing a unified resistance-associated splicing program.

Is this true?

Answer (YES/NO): NO